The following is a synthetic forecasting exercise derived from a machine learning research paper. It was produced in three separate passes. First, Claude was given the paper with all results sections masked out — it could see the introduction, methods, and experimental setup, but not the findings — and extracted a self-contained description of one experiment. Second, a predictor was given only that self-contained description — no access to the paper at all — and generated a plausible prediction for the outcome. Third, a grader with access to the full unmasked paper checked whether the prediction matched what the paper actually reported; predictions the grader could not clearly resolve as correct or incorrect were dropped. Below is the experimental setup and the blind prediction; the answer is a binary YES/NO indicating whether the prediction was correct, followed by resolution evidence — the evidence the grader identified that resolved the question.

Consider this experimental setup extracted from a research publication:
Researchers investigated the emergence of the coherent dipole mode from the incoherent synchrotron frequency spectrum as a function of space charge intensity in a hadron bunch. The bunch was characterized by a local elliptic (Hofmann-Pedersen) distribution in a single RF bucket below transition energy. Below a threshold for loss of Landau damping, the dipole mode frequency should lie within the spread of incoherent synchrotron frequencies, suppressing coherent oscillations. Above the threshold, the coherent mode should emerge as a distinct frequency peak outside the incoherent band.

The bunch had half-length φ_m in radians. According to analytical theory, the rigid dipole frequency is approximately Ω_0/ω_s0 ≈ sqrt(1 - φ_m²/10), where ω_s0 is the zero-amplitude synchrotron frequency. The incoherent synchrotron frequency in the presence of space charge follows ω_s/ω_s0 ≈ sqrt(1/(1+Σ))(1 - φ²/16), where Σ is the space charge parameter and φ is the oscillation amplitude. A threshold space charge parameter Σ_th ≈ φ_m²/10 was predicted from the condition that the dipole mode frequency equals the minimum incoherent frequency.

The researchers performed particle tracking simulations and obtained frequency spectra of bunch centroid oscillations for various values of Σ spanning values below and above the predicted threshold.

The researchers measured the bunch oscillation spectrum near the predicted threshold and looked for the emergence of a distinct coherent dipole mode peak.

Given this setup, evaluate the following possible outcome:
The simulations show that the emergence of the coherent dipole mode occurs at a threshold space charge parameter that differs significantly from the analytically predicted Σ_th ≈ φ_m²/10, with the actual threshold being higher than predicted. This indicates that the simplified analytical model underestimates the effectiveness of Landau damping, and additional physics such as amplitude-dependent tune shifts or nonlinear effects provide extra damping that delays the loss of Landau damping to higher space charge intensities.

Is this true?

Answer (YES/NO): NO